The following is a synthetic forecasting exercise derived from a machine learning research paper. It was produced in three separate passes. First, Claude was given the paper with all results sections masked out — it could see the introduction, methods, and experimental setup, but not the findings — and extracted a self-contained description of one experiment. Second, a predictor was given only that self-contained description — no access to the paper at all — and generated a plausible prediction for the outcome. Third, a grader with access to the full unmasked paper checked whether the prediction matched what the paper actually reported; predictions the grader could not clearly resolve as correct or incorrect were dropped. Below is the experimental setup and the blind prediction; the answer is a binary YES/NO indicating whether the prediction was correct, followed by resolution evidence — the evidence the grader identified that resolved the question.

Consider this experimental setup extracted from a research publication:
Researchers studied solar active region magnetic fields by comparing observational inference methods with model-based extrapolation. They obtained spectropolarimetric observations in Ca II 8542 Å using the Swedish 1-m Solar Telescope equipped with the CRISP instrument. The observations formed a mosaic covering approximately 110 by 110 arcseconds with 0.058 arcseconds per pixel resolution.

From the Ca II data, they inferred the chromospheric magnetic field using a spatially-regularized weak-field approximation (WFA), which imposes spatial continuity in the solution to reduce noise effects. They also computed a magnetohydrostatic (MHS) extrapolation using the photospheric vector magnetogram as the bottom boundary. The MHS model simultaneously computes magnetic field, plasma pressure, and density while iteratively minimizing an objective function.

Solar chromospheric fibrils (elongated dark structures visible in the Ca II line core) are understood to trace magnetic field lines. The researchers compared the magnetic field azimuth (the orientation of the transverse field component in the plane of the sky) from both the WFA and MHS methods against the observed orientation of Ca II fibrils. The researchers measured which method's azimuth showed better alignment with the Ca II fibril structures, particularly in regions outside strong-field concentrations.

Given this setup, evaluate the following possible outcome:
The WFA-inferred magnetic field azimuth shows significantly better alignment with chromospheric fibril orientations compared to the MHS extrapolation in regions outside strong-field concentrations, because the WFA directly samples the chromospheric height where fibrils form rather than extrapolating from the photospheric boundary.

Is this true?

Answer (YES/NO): NO